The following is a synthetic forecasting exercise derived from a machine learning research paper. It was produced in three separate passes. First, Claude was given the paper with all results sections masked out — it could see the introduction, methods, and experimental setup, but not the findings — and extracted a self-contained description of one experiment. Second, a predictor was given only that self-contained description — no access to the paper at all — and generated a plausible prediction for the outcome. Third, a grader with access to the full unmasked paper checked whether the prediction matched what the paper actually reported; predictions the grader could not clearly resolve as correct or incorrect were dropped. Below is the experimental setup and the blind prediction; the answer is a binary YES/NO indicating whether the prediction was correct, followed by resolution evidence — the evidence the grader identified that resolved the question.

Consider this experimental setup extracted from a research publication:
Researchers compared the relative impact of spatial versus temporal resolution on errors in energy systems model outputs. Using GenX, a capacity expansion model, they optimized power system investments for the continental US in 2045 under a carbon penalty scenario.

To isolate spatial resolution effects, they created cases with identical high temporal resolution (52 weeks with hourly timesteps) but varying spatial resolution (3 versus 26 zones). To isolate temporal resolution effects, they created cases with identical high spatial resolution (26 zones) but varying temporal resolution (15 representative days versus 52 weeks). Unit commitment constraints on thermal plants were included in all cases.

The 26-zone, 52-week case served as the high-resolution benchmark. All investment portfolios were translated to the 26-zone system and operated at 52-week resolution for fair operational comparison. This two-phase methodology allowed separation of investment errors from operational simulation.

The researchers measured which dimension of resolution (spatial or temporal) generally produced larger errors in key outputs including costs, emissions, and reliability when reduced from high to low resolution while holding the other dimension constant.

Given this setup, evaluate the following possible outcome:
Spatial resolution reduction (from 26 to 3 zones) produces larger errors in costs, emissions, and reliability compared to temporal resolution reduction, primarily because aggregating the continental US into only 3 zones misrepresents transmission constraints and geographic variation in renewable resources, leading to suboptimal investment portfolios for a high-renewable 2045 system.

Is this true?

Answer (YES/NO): YES